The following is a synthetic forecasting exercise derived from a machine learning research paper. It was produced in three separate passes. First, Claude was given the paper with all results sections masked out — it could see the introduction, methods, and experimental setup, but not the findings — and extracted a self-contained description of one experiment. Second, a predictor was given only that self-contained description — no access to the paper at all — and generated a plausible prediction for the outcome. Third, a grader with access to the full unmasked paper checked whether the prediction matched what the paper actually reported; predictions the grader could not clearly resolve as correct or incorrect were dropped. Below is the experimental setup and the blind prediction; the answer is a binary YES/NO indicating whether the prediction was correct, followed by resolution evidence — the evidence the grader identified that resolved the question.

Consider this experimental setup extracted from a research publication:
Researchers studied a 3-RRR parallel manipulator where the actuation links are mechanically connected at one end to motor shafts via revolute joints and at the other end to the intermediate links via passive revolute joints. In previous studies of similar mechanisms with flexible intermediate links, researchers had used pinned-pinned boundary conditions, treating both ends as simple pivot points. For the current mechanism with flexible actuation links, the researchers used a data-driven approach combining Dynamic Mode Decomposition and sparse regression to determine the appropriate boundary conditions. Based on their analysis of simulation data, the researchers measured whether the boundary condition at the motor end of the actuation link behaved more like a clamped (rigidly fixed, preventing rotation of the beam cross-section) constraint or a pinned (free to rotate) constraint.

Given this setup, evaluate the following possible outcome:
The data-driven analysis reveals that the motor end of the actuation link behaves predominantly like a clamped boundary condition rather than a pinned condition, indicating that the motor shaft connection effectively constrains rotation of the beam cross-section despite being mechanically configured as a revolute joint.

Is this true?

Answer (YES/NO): YES